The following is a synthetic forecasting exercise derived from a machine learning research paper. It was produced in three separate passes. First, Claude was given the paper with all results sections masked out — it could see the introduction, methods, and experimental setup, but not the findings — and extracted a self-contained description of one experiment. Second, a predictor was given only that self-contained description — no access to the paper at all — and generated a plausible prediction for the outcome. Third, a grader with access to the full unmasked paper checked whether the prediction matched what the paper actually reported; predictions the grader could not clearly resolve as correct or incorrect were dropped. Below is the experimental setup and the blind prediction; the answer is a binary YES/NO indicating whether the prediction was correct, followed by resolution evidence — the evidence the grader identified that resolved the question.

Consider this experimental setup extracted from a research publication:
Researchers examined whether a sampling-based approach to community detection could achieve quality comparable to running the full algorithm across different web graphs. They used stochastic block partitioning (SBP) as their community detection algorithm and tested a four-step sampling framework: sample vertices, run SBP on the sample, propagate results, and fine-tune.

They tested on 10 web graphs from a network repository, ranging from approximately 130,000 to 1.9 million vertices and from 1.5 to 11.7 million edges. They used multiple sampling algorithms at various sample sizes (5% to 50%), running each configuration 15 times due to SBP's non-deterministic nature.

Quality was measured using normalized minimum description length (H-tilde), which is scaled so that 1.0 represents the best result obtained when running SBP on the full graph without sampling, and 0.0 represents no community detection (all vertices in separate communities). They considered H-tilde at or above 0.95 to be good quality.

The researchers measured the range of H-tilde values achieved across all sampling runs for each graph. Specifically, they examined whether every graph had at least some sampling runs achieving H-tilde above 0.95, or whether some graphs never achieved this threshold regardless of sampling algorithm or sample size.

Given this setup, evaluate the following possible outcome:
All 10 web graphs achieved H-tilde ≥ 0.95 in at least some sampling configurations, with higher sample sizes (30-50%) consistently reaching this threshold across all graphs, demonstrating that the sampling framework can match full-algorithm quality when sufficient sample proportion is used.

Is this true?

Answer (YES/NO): NO